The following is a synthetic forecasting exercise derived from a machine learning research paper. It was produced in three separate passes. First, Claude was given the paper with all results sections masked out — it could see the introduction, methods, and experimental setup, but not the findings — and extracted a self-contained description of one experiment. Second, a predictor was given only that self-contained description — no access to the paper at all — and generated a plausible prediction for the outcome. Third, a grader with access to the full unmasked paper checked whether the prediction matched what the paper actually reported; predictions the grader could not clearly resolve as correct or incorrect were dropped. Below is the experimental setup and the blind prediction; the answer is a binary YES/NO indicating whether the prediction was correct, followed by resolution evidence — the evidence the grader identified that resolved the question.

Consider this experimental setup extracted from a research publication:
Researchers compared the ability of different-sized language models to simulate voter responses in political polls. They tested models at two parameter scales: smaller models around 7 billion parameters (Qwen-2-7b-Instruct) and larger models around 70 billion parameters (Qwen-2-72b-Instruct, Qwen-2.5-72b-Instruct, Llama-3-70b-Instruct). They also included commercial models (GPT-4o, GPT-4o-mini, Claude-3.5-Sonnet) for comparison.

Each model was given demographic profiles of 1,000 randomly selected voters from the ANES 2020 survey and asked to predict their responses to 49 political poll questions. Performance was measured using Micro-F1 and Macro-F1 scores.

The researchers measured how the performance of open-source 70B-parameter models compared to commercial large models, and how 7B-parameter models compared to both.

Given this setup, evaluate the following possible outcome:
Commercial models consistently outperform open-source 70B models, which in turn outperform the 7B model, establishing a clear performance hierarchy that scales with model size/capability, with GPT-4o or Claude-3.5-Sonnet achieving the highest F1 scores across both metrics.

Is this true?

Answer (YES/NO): NO